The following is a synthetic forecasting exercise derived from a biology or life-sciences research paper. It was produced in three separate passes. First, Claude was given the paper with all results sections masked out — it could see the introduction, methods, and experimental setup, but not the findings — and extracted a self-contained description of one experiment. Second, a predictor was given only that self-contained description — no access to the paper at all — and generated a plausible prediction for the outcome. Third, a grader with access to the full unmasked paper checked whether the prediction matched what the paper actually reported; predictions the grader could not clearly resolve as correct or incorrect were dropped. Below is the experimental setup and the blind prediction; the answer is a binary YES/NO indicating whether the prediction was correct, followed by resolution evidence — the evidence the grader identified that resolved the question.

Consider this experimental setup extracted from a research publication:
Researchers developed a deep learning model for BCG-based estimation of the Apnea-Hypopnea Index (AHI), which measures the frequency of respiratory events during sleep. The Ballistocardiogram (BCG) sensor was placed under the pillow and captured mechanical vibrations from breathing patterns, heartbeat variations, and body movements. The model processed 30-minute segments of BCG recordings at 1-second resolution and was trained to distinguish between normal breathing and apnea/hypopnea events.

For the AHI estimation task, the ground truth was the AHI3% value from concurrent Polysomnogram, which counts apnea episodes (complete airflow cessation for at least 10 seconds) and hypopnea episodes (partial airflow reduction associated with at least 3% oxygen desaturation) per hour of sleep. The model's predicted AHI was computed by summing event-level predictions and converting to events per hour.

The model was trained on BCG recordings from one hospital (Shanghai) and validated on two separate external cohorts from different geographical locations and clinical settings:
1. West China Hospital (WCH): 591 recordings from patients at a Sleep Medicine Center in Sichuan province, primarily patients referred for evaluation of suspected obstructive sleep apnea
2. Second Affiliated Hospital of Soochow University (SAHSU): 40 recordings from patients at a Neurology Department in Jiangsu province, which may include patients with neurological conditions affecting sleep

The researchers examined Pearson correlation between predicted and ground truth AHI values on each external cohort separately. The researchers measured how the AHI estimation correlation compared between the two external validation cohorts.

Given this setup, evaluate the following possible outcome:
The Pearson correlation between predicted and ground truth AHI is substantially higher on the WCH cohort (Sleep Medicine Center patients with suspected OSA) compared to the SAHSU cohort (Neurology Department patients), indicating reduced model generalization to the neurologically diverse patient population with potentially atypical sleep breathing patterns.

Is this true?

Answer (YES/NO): NO